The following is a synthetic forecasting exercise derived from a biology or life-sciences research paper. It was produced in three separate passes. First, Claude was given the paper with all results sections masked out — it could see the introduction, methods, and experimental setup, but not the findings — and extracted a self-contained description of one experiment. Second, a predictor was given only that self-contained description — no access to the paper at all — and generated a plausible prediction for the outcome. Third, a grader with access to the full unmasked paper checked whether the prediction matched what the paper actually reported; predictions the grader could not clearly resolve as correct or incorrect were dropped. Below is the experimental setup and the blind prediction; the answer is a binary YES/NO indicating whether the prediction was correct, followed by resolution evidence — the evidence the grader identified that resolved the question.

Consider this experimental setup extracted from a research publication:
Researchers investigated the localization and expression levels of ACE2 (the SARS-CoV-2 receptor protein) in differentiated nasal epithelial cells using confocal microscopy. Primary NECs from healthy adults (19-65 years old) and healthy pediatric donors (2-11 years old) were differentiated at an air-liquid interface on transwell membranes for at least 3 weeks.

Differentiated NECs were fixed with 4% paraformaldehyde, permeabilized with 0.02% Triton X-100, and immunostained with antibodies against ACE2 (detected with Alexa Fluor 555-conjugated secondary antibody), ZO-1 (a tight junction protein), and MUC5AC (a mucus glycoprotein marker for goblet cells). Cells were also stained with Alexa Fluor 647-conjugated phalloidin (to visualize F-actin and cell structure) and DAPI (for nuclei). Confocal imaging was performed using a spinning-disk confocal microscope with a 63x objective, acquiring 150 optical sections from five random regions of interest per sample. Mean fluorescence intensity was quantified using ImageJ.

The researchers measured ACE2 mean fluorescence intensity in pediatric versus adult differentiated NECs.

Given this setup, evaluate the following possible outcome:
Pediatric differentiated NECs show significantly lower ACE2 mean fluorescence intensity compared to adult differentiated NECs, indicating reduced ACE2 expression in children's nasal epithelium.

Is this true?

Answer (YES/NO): NO